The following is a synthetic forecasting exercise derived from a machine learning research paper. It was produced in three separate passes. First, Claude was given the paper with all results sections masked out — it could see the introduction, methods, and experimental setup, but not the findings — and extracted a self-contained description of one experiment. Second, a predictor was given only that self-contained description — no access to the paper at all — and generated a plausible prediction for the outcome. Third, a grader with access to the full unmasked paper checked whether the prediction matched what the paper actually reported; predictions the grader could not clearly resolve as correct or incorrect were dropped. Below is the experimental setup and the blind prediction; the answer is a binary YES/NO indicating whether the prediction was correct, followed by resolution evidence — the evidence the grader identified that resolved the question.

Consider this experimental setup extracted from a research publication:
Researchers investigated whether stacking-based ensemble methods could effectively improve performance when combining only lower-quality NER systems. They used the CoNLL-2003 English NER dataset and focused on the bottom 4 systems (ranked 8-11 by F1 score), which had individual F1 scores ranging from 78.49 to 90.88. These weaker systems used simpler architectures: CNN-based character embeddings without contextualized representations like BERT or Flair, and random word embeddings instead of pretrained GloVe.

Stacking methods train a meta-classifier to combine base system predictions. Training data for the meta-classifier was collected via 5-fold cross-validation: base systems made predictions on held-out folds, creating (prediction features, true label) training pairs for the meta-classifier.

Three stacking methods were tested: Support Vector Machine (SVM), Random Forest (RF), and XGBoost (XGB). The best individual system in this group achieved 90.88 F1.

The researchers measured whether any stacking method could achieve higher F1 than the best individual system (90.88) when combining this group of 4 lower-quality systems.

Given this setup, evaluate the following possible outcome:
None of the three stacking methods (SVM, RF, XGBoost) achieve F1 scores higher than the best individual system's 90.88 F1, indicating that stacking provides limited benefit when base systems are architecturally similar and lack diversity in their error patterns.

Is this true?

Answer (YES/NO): NO